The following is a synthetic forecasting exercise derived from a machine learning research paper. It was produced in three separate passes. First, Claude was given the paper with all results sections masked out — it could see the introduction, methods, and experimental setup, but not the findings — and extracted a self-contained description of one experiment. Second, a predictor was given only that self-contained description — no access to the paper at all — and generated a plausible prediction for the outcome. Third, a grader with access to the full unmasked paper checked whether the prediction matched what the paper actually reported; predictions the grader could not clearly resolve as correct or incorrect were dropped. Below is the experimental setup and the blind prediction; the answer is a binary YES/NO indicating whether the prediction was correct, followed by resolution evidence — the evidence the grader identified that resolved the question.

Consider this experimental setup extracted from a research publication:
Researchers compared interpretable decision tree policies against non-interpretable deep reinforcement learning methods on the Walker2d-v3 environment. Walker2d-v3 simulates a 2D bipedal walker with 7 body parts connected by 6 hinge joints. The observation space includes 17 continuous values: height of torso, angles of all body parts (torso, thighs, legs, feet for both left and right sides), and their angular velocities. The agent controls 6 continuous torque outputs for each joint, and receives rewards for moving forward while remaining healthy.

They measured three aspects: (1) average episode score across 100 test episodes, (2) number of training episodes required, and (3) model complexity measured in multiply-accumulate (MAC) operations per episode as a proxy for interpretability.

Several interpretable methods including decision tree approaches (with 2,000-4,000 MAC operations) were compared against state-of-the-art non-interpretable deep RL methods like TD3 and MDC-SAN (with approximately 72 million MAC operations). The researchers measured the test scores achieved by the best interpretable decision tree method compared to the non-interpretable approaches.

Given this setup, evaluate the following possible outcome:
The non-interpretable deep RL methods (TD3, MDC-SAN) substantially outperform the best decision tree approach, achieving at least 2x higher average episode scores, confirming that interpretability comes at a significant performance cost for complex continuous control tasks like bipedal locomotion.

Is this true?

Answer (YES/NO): YES